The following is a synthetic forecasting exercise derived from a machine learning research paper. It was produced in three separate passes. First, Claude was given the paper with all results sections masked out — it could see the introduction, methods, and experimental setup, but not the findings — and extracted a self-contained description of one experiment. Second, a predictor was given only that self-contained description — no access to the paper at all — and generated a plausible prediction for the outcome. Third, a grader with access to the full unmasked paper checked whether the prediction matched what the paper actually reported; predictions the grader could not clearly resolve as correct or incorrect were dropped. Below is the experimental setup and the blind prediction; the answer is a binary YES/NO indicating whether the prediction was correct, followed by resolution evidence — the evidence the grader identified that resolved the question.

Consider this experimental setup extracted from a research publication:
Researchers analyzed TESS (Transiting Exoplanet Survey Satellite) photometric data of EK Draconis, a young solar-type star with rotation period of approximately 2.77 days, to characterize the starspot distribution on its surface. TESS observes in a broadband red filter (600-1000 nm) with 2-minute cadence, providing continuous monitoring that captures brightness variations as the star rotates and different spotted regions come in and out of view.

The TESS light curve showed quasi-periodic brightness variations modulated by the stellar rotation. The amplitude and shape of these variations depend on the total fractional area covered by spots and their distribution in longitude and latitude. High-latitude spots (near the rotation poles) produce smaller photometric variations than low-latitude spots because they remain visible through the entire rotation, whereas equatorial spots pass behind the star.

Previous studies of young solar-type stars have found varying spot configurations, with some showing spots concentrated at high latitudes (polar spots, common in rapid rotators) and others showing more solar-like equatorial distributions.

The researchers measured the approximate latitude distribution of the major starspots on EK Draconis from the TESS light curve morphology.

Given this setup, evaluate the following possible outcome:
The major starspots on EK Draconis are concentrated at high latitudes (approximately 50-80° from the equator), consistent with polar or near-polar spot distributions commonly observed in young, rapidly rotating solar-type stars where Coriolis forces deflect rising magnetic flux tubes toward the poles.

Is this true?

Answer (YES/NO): NO